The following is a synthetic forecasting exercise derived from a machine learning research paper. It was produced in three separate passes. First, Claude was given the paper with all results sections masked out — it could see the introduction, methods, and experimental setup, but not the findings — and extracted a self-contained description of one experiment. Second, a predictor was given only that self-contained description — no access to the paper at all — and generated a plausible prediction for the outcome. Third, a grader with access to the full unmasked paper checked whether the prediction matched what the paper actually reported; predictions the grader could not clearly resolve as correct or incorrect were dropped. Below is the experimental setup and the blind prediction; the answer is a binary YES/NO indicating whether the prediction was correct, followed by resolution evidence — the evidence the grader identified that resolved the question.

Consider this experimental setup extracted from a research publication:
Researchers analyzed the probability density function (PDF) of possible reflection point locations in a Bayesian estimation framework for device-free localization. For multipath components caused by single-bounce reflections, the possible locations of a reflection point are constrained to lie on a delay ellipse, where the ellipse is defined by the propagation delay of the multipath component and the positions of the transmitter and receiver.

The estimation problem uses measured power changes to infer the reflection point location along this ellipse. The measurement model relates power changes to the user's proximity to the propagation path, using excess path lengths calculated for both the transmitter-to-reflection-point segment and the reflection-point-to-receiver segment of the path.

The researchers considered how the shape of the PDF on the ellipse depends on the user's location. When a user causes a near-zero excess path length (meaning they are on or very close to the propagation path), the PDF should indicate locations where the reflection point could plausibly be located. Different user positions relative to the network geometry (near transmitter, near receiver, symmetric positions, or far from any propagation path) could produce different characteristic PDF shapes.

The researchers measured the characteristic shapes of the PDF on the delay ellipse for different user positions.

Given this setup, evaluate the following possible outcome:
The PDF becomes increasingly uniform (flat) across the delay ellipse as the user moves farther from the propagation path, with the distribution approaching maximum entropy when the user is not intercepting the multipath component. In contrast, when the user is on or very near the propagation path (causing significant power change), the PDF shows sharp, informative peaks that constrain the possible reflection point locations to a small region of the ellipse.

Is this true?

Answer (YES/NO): NO